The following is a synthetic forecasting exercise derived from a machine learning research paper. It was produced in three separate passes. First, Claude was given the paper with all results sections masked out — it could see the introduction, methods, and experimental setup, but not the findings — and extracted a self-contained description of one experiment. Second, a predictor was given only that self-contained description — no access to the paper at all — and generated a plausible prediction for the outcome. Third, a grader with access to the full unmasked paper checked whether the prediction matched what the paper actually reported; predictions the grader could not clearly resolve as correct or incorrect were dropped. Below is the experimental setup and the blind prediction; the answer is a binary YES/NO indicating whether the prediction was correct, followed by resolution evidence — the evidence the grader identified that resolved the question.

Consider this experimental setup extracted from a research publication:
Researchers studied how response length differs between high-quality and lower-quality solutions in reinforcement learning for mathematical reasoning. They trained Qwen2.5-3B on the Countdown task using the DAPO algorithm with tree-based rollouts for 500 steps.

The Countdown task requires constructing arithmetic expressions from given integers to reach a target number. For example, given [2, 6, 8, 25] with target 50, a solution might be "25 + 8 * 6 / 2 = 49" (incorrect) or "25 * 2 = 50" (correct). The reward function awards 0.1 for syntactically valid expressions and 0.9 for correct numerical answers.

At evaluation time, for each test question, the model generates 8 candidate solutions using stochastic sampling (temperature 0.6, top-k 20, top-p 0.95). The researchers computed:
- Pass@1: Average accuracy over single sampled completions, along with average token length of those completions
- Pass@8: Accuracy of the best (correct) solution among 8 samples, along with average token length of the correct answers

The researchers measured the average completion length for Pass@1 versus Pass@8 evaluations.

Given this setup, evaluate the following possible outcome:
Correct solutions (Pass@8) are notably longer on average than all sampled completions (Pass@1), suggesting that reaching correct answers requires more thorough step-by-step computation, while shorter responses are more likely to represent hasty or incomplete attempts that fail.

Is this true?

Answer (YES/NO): YES